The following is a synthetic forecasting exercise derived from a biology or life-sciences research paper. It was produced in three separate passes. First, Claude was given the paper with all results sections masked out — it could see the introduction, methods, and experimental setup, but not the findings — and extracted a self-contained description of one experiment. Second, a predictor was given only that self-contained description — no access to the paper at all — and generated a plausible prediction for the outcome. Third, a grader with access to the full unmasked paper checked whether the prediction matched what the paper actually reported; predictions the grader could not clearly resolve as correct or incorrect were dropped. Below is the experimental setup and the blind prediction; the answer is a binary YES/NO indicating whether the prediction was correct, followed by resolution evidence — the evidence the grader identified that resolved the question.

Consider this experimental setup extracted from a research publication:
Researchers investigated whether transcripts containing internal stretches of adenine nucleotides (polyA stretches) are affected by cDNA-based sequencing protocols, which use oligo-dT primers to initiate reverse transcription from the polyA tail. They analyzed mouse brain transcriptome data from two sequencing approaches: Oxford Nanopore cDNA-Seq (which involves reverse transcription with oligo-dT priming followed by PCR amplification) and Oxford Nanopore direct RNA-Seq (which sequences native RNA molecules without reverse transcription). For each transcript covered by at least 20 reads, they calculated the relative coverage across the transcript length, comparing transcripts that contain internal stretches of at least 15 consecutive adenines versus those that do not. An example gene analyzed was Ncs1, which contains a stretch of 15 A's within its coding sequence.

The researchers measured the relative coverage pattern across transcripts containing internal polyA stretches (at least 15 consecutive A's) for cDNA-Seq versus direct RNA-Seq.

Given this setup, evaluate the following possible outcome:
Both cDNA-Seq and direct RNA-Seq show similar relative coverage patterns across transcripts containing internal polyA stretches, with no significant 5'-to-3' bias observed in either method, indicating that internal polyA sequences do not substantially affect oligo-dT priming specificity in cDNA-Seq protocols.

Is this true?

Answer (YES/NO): NO